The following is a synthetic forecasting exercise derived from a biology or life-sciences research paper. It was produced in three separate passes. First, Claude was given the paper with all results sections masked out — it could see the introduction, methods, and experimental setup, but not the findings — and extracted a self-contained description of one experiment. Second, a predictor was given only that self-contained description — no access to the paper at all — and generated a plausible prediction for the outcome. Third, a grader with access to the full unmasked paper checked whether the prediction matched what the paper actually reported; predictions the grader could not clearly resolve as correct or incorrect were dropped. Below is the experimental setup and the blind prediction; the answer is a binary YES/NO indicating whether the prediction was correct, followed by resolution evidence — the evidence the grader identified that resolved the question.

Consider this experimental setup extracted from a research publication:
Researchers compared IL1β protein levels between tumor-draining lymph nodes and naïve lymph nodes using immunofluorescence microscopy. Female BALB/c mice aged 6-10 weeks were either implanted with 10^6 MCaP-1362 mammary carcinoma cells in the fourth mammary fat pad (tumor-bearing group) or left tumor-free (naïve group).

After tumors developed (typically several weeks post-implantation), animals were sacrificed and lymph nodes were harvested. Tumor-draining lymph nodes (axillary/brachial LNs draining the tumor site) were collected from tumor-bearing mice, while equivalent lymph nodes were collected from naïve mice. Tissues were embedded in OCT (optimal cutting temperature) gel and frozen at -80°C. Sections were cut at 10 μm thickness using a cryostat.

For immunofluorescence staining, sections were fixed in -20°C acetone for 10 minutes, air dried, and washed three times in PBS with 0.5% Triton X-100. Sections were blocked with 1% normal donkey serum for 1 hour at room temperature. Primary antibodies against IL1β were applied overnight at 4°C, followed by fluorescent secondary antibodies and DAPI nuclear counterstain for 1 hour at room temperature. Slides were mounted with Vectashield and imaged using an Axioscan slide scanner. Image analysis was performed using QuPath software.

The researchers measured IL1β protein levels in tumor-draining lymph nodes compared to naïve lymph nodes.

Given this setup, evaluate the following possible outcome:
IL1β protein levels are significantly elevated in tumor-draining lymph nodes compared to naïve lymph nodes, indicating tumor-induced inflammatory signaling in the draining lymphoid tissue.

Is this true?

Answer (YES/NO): NO